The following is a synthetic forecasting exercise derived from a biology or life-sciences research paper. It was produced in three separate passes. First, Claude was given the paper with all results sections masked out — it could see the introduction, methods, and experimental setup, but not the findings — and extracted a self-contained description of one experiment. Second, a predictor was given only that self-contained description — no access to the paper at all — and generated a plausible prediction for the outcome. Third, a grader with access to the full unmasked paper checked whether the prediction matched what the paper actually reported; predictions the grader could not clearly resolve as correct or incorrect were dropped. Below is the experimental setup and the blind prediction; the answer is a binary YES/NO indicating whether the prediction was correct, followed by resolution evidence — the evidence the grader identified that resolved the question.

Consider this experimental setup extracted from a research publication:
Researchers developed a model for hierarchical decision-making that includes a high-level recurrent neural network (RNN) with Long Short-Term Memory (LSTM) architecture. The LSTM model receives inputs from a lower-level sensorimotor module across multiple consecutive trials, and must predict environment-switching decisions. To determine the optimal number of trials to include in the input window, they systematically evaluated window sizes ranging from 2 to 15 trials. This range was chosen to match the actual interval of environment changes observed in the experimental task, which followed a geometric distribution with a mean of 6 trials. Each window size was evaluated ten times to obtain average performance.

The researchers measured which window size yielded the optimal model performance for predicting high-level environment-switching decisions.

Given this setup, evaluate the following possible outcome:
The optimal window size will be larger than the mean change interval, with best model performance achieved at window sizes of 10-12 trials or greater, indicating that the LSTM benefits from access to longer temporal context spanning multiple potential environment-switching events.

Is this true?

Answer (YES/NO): NO